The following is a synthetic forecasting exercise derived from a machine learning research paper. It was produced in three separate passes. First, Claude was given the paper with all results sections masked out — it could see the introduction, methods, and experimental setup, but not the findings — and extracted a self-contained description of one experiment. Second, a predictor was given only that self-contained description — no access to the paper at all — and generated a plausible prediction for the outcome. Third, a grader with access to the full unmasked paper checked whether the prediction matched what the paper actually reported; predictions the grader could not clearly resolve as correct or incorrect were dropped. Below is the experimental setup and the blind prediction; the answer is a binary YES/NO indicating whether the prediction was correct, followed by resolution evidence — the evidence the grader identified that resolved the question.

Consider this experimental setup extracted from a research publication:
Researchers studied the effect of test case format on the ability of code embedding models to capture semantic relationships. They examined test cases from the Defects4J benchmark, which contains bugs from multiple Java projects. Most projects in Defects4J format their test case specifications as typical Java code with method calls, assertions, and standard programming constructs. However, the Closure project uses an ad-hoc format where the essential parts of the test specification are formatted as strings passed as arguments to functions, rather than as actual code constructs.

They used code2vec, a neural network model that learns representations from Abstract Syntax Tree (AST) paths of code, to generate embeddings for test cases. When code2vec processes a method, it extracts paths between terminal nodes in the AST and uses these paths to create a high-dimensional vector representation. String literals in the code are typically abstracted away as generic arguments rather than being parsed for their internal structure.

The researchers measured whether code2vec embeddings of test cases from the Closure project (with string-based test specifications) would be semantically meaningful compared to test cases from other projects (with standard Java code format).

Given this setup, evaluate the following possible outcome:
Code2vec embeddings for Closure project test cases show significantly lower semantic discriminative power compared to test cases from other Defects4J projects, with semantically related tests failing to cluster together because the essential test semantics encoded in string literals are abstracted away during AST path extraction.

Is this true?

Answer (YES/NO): YES